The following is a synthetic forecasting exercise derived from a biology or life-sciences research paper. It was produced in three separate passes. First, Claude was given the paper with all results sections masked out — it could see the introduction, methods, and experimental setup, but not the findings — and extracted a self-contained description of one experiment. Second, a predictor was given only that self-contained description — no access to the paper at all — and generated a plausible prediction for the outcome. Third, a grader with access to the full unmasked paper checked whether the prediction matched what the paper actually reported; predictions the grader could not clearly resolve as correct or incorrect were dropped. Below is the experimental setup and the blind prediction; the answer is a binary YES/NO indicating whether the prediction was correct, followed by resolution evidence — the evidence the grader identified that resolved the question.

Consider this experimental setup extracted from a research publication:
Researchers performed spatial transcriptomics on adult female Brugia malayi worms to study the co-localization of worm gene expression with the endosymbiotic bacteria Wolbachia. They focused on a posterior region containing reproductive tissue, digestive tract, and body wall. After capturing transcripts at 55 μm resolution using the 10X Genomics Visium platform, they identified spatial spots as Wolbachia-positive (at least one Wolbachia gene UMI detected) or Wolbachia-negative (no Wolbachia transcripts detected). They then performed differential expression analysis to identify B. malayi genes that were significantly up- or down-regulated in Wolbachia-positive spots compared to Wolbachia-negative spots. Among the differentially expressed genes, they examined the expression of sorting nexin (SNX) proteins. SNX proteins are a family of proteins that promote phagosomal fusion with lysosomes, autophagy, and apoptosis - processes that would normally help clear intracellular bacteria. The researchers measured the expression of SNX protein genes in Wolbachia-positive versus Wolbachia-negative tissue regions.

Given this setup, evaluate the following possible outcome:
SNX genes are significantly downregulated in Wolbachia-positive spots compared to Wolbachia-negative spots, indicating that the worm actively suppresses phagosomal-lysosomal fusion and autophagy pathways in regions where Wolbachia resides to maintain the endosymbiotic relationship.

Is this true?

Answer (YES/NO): YES